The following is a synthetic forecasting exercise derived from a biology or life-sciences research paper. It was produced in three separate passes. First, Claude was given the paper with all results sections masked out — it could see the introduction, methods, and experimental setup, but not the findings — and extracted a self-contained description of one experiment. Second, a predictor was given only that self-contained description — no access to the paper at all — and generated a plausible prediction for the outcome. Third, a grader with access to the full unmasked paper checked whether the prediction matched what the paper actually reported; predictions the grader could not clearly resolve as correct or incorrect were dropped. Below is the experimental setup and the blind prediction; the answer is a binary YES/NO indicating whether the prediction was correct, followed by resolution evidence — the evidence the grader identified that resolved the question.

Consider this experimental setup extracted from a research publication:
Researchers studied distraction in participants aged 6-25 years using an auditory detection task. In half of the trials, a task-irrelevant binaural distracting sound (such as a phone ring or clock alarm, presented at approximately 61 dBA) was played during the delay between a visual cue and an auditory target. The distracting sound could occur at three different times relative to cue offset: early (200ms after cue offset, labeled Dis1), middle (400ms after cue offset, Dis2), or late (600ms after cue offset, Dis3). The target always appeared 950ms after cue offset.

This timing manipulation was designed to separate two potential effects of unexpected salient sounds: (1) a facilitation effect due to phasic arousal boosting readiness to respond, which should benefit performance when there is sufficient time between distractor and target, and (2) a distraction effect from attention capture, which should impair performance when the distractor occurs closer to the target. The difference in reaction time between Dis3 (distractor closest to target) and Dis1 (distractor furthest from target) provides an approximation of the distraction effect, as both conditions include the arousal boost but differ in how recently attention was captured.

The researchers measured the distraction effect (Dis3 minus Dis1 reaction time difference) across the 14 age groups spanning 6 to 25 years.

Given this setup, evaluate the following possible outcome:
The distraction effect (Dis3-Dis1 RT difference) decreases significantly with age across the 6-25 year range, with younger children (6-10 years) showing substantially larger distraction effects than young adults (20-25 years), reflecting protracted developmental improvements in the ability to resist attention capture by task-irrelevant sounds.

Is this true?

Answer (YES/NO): NO